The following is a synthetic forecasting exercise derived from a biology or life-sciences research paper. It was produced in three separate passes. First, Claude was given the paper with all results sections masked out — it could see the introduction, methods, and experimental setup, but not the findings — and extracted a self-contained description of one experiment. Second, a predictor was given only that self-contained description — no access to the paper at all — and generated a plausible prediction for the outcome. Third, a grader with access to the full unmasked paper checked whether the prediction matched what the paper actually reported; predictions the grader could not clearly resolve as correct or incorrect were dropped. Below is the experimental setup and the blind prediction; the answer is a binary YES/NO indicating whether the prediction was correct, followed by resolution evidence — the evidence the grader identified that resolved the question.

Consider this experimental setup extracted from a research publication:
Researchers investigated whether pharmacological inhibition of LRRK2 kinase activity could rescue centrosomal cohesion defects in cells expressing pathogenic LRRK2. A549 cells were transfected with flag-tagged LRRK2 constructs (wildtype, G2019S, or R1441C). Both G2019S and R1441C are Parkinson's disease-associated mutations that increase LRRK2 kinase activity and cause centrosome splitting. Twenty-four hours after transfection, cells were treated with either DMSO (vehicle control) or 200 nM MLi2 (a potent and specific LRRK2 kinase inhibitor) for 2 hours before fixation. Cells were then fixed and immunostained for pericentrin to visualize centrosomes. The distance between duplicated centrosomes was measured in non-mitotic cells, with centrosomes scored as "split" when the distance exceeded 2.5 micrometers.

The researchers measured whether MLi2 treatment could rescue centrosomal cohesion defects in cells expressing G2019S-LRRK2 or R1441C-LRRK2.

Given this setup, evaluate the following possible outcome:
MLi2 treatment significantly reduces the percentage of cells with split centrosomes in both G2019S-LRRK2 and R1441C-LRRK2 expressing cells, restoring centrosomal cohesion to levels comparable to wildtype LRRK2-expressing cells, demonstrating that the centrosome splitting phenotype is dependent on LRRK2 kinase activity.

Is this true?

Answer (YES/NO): YES